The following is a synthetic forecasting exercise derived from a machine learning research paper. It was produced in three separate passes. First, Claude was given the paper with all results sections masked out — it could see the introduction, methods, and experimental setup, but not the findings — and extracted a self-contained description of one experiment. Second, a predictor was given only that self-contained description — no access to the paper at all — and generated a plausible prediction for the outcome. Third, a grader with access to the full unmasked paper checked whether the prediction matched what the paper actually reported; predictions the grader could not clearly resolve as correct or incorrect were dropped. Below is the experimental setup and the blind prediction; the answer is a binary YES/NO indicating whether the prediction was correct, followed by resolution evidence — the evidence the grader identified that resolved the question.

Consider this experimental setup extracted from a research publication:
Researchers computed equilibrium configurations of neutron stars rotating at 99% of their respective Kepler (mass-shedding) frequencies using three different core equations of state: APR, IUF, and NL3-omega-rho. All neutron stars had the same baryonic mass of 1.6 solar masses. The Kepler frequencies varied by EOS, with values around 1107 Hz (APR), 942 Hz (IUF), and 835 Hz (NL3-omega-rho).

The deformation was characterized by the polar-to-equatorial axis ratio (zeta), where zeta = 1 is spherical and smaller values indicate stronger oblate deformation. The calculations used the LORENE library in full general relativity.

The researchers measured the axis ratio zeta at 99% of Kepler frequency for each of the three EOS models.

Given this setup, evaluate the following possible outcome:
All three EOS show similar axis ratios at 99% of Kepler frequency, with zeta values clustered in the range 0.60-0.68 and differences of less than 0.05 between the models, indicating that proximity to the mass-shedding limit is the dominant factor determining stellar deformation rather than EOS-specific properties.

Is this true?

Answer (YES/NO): YES